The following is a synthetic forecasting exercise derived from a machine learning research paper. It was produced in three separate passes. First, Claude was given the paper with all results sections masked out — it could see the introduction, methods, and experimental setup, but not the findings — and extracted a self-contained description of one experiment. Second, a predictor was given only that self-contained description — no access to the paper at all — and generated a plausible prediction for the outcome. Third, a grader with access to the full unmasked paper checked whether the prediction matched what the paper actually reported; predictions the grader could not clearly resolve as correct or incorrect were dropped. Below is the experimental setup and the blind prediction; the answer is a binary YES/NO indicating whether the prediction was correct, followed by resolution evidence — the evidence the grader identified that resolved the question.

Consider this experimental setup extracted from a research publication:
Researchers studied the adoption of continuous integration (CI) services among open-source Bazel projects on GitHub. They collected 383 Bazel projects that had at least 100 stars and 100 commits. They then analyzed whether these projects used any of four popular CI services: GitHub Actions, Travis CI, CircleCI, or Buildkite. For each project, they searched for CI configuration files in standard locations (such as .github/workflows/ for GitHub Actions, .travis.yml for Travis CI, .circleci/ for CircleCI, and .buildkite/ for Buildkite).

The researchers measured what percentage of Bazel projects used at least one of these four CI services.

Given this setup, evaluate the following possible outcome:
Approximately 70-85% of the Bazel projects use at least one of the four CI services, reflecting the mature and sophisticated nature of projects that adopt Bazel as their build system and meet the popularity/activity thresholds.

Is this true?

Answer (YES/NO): YES